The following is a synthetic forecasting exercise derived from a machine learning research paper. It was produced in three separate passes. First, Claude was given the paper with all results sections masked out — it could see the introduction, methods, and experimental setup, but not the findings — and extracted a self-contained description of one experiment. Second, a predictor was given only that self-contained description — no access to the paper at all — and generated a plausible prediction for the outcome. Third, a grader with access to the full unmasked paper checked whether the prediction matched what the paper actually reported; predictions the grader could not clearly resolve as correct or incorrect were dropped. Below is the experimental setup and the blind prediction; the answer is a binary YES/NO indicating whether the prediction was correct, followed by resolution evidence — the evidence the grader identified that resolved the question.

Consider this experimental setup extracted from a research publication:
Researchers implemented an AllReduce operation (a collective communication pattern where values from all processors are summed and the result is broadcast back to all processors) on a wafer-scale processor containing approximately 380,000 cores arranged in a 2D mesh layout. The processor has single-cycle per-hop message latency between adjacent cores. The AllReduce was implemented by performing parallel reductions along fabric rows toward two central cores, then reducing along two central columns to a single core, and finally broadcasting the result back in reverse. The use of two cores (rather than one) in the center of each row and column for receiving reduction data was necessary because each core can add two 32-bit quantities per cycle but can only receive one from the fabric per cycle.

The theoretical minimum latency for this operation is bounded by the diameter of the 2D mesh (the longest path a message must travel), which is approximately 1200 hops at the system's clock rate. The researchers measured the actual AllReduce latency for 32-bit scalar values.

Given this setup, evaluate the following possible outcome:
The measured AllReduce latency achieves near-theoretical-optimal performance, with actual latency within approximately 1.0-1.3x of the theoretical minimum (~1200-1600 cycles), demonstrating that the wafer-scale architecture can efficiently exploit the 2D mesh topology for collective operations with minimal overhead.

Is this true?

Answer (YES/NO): YES